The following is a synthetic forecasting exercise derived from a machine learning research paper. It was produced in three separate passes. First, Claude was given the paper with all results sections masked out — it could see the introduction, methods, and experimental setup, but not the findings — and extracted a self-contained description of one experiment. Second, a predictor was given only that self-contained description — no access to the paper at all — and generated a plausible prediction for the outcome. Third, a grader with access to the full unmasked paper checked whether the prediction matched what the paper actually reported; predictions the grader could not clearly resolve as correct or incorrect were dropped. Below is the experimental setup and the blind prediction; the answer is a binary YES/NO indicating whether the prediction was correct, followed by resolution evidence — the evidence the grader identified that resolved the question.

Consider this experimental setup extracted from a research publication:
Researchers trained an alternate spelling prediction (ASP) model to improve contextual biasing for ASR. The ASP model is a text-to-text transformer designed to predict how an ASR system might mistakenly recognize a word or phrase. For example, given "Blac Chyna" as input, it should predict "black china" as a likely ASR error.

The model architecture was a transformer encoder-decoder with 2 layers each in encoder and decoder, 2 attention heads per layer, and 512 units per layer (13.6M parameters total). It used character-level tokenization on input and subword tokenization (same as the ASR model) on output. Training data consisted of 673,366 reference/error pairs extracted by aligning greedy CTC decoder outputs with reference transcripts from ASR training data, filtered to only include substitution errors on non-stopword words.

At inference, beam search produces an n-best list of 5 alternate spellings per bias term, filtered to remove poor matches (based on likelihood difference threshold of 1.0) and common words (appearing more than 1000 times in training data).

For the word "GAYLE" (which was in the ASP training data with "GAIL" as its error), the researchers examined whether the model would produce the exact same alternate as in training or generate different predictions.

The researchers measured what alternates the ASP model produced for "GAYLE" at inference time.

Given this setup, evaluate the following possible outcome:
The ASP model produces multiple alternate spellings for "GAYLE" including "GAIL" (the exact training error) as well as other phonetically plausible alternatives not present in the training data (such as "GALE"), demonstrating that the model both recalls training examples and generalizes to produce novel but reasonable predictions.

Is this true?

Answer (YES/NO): YES